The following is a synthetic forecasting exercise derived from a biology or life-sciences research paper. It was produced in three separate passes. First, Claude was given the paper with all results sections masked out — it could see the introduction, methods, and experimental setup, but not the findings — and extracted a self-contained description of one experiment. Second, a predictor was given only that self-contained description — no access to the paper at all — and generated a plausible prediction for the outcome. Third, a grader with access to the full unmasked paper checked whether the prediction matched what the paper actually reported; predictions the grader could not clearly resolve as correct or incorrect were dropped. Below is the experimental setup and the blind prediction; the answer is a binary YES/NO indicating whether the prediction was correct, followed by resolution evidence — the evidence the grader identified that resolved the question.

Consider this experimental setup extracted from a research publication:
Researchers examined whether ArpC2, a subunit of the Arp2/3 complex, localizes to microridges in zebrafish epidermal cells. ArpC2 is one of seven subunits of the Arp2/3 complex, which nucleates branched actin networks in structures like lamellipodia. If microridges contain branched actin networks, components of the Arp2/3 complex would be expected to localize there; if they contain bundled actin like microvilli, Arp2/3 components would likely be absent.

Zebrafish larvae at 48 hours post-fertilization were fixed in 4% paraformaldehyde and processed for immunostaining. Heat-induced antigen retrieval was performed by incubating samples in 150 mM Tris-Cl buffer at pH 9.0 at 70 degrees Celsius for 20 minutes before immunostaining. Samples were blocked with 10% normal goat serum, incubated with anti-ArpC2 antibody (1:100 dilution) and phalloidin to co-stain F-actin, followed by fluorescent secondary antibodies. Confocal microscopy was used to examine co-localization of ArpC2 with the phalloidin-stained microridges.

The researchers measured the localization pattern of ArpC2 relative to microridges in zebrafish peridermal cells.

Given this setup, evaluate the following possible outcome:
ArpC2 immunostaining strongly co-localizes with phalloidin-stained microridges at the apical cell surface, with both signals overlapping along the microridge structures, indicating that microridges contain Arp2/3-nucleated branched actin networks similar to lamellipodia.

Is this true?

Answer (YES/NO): YES